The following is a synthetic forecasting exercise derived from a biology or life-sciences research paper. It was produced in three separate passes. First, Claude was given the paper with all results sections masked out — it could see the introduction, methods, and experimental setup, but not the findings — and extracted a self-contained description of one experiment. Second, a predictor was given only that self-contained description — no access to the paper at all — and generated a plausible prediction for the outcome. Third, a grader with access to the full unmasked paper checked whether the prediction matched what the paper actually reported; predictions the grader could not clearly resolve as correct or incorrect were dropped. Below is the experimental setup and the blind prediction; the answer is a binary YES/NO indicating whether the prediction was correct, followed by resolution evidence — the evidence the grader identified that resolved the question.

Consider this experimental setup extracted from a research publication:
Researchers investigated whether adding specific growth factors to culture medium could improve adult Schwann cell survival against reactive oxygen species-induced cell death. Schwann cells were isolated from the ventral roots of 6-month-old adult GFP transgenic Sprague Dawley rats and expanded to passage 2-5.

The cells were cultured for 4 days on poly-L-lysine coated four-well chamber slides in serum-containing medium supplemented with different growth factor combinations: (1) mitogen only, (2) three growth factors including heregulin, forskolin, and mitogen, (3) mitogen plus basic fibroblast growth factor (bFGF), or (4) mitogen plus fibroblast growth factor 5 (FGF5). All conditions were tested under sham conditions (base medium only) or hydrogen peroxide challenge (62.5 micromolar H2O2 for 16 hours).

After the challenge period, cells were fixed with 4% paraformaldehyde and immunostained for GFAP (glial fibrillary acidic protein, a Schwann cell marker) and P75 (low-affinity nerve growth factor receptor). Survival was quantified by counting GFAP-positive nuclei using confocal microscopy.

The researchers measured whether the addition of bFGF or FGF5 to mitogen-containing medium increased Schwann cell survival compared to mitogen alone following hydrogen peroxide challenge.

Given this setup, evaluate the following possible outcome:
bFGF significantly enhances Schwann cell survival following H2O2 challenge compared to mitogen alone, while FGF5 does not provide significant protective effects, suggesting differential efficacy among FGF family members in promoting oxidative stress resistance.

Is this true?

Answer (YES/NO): NO